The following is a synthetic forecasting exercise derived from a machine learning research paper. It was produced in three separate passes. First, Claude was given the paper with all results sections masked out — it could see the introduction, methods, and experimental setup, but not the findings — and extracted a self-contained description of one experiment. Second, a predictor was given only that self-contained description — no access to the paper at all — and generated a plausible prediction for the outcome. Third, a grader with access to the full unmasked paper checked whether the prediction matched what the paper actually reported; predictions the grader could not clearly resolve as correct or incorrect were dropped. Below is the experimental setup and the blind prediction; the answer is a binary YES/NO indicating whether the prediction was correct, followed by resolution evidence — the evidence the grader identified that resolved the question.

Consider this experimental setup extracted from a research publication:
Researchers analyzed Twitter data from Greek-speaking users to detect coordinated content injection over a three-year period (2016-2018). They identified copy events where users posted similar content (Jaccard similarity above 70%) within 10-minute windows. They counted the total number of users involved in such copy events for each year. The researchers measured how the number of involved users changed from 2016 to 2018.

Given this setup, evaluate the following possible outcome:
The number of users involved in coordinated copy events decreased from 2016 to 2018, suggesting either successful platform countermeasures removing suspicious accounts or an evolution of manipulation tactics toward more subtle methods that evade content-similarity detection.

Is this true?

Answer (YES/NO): YES